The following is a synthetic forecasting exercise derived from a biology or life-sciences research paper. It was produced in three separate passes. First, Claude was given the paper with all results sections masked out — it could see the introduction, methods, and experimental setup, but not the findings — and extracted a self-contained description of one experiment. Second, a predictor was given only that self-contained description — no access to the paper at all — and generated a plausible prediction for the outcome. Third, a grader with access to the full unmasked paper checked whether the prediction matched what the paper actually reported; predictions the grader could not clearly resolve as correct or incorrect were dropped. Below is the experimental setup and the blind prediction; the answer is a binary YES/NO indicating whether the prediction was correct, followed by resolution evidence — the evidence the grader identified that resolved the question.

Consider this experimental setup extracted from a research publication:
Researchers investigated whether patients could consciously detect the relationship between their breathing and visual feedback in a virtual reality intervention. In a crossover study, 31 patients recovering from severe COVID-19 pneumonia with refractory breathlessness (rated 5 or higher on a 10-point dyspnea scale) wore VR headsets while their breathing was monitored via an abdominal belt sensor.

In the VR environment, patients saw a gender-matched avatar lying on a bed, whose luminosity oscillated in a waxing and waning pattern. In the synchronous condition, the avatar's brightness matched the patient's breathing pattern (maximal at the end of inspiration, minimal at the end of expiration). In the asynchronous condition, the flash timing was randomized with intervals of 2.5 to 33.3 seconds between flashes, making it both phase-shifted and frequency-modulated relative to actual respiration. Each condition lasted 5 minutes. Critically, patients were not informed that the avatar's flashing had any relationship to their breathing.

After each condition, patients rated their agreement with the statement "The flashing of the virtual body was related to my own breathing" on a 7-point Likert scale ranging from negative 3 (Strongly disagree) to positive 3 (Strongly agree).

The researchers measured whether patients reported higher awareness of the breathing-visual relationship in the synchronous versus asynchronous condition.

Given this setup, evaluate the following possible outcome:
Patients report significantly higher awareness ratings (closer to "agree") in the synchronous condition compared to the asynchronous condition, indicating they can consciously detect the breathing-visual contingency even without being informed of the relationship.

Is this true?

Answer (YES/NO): YES